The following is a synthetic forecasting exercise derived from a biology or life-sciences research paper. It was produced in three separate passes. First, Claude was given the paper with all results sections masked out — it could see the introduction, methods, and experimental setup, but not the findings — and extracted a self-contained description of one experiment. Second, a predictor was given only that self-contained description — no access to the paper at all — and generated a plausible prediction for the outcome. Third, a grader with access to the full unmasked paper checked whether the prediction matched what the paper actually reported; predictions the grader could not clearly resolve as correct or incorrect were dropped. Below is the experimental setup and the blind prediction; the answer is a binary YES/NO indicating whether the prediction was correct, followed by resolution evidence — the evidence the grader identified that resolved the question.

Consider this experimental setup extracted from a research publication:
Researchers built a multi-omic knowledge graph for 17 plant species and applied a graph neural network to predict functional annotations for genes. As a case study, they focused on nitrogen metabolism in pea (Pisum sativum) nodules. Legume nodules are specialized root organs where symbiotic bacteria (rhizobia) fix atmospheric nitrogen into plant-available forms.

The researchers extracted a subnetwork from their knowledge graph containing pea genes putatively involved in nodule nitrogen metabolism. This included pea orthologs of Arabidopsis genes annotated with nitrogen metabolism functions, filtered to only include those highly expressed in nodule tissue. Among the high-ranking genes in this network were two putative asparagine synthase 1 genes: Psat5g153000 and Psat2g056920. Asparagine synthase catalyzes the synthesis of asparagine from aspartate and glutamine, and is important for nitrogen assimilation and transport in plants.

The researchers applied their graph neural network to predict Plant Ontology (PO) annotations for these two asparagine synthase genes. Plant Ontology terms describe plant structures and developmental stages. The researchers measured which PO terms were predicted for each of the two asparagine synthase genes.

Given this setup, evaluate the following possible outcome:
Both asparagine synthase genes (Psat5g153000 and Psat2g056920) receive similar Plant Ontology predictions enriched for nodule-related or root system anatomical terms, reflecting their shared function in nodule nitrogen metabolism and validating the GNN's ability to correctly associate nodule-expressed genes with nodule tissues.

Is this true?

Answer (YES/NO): NO